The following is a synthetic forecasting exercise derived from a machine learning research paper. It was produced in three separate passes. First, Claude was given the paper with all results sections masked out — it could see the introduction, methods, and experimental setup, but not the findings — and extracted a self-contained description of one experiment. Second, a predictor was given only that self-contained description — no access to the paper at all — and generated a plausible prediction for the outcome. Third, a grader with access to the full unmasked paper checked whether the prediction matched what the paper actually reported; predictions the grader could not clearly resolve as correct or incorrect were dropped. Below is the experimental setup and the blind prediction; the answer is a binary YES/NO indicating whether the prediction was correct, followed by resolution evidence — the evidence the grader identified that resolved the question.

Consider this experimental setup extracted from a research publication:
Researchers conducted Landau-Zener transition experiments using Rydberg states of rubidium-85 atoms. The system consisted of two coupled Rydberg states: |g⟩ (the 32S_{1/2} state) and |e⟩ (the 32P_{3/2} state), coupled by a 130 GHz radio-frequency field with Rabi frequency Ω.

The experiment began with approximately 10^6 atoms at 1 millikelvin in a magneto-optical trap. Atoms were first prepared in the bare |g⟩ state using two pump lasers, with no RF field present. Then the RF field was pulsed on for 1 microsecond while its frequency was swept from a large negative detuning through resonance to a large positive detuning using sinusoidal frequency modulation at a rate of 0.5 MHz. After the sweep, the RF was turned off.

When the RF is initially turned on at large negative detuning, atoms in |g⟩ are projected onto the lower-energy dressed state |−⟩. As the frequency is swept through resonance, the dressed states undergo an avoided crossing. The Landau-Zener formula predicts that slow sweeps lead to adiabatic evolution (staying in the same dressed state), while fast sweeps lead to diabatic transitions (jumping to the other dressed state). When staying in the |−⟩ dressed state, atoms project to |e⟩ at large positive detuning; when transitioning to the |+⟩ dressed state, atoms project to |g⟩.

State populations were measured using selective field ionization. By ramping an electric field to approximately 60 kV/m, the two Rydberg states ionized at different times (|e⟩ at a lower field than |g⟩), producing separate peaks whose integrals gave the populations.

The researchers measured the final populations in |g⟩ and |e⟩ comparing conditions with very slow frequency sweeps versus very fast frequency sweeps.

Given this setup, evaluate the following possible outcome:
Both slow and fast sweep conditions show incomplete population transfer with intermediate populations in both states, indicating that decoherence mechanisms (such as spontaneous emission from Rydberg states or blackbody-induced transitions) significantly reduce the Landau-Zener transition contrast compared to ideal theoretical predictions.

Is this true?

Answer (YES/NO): YES